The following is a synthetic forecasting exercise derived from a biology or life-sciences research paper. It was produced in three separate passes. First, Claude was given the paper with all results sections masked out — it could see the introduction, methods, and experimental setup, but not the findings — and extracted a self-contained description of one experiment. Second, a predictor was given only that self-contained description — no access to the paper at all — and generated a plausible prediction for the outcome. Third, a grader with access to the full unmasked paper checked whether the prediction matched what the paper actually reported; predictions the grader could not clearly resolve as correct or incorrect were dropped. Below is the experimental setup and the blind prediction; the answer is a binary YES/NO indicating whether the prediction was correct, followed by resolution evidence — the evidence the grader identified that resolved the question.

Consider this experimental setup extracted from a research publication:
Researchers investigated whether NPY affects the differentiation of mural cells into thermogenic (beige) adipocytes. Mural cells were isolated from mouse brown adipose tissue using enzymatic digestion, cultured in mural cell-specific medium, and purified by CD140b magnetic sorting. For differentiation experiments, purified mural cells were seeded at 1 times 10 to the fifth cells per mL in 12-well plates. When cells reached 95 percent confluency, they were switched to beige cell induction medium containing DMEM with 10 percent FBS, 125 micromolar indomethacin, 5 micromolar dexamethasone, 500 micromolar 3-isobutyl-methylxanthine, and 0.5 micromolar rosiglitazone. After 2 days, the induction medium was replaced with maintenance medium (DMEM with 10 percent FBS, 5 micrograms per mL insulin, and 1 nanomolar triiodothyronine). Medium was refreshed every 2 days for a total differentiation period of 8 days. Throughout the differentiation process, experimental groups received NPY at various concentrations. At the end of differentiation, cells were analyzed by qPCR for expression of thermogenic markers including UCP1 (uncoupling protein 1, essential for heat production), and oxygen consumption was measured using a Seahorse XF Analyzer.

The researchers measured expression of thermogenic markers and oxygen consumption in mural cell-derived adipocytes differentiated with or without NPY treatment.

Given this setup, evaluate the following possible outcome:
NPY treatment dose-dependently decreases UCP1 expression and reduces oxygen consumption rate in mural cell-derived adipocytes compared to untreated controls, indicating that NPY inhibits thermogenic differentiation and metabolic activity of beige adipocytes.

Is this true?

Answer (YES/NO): NO